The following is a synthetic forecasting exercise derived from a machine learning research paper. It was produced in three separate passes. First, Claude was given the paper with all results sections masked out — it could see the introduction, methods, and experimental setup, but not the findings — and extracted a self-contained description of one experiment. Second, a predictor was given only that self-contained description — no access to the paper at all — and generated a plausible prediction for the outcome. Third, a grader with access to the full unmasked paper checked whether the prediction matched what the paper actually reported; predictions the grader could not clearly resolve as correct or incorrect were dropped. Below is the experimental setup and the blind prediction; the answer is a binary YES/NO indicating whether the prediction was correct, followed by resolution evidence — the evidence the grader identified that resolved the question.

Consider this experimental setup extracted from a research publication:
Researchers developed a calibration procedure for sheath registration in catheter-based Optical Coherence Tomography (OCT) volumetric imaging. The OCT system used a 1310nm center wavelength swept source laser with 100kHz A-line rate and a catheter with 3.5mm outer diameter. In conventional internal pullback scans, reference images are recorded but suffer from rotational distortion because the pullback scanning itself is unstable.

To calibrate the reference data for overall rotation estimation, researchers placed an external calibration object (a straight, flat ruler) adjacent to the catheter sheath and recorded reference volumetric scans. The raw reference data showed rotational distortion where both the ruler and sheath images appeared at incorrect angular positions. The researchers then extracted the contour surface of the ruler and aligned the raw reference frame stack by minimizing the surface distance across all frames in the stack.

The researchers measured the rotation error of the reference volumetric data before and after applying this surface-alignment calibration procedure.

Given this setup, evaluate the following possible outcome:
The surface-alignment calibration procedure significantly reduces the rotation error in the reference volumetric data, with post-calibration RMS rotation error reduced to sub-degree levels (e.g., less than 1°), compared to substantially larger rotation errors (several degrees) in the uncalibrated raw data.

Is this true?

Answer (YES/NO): NO